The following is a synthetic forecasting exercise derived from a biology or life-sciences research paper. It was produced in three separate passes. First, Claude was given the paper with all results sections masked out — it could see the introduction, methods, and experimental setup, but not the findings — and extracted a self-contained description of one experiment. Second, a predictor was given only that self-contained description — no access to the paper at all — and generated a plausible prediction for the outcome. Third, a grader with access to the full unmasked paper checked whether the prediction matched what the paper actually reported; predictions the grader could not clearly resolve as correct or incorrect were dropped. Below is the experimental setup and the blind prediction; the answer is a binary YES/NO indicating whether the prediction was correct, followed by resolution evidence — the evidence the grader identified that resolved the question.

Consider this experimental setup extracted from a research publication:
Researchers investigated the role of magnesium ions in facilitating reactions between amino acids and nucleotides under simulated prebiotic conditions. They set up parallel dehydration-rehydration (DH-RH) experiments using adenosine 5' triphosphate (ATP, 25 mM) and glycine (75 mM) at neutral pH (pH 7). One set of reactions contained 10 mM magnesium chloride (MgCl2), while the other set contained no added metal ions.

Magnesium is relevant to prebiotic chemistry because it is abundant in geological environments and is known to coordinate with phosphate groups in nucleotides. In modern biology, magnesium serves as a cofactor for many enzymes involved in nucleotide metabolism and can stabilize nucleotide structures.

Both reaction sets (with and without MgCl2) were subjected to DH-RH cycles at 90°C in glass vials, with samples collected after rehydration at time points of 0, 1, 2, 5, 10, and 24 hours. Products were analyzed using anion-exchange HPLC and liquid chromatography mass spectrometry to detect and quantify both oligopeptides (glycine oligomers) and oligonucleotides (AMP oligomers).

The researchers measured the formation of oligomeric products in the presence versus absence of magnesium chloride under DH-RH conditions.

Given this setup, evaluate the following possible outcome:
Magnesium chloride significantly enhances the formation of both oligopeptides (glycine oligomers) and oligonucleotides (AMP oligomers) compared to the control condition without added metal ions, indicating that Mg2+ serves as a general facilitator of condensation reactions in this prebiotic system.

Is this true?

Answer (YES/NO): NO